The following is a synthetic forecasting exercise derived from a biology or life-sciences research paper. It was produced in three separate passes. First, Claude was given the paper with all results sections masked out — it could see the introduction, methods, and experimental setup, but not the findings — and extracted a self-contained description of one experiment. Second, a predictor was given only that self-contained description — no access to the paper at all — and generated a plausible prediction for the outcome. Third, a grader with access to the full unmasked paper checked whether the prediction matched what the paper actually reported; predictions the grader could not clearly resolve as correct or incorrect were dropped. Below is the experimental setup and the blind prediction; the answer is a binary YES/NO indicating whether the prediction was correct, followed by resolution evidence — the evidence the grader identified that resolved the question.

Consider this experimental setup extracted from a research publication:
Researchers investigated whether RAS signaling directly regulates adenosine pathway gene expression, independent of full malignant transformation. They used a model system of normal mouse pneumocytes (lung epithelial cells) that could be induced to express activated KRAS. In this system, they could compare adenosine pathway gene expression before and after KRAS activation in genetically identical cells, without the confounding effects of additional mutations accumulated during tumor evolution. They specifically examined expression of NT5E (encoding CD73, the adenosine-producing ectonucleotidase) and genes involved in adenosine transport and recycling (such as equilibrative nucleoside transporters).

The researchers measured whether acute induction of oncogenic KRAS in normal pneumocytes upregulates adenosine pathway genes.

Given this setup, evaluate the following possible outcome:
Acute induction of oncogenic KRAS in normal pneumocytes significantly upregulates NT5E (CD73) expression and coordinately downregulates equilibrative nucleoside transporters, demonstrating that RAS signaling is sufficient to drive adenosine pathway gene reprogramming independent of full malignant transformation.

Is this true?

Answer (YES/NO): NO